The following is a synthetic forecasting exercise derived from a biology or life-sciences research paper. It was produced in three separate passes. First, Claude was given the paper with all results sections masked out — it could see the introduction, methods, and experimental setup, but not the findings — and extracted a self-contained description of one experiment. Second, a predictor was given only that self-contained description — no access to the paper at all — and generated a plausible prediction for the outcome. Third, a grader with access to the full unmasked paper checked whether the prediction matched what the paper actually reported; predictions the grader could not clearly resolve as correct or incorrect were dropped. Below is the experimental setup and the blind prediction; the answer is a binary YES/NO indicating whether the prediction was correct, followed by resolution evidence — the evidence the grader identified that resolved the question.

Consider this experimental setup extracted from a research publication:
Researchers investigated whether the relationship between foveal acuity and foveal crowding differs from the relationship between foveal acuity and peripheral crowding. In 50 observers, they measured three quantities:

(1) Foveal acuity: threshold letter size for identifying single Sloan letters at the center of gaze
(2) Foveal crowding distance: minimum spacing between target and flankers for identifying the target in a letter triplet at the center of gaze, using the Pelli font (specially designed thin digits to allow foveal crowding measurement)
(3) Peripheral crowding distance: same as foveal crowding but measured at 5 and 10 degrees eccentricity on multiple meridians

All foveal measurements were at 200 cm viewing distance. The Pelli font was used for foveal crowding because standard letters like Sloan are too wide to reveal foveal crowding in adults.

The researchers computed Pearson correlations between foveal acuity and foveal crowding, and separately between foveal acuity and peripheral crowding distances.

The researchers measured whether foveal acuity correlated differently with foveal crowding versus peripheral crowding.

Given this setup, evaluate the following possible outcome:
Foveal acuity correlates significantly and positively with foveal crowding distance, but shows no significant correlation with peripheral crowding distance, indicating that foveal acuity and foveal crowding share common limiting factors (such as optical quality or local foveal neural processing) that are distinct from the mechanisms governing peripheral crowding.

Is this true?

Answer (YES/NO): YES